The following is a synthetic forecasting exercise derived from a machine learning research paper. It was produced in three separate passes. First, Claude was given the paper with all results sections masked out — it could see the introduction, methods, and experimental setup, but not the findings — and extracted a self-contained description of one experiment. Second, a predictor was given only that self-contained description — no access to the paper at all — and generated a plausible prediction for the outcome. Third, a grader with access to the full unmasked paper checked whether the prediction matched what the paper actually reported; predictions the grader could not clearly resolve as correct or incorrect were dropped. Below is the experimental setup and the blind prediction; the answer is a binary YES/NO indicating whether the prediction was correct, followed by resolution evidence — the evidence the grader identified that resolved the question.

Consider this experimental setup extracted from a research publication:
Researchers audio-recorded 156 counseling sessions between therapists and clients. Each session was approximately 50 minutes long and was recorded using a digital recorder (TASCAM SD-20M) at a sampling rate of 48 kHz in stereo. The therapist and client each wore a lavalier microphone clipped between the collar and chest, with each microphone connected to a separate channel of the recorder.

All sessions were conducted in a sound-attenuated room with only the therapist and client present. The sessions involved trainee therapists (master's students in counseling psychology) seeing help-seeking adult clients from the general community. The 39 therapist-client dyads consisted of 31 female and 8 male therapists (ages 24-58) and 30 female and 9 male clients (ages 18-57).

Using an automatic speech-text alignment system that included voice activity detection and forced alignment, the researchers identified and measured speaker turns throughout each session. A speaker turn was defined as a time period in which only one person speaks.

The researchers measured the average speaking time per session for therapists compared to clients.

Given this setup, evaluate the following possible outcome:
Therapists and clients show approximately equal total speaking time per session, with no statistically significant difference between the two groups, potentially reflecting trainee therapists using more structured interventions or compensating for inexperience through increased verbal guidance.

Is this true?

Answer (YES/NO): NO